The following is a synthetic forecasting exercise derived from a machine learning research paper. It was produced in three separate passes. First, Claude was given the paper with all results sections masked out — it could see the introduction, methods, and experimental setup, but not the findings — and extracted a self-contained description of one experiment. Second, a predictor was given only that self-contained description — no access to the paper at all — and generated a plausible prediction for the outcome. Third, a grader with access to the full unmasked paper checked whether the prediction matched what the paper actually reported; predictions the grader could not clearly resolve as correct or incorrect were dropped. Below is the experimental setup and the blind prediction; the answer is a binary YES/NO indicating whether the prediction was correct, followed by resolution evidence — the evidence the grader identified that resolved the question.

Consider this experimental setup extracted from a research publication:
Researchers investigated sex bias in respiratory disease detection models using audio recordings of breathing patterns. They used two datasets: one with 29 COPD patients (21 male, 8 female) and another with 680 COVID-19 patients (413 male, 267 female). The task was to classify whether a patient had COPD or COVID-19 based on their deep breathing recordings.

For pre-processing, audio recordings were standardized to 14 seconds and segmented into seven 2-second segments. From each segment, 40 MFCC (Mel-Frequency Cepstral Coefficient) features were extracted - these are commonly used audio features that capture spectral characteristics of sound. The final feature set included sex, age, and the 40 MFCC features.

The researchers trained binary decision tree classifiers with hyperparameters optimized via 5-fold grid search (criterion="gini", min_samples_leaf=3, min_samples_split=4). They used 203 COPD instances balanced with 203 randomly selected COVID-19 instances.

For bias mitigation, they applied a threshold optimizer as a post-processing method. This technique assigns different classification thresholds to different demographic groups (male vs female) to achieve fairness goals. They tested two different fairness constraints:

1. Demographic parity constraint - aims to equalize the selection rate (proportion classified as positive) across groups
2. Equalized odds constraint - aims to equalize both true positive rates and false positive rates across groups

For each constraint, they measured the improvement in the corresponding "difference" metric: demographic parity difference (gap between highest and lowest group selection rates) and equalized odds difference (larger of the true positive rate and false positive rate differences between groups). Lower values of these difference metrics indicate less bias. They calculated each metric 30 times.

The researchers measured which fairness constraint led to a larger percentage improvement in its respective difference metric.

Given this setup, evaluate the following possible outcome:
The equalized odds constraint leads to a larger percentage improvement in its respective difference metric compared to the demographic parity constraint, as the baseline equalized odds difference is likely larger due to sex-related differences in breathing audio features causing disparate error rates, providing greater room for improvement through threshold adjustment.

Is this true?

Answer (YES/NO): NO